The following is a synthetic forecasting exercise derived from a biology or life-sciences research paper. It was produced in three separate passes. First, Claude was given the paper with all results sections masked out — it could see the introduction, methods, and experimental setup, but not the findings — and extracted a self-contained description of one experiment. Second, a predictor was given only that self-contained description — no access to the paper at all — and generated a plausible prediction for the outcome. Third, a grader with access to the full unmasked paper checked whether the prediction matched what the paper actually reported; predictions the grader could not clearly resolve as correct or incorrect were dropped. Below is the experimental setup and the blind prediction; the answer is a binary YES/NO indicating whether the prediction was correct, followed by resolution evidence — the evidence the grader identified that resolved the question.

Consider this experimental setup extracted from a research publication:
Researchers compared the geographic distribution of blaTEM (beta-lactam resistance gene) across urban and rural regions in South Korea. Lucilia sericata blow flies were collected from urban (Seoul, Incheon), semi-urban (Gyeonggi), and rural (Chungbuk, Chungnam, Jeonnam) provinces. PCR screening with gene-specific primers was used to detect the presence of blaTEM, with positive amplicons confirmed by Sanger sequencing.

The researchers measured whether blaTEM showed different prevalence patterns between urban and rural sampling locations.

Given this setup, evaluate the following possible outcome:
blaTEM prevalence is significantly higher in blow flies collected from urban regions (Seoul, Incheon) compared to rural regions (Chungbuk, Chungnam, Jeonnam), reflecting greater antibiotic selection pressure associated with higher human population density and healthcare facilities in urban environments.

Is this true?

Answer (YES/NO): YES